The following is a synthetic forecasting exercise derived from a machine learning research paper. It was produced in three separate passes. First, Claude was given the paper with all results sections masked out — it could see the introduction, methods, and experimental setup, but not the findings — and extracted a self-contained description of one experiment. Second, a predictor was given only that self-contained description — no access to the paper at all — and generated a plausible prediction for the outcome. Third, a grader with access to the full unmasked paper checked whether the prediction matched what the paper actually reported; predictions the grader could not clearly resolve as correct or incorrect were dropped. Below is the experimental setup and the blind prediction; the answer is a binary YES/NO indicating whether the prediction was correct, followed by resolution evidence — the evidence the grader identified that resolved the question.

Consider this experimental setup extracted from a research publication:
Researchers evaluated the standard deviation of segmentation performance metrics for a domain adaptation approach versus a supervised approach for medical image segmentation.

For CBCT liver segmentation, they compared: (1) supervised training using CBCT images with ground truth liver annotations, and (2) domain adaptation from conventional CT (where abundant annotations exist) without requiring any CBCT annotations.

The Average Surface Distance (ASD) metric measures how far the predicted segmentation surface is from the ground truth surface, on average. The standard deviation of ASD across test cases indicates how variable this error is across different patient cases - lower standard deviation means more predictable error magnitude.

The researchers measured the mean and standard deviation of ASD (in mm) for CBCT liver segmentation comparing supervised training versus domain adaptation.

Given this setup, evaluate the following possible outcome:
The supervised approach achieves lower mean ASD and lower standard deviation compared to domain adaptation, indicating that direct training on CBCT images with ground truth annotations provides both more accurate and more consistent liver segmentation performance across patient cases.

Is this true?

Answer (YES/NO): NO